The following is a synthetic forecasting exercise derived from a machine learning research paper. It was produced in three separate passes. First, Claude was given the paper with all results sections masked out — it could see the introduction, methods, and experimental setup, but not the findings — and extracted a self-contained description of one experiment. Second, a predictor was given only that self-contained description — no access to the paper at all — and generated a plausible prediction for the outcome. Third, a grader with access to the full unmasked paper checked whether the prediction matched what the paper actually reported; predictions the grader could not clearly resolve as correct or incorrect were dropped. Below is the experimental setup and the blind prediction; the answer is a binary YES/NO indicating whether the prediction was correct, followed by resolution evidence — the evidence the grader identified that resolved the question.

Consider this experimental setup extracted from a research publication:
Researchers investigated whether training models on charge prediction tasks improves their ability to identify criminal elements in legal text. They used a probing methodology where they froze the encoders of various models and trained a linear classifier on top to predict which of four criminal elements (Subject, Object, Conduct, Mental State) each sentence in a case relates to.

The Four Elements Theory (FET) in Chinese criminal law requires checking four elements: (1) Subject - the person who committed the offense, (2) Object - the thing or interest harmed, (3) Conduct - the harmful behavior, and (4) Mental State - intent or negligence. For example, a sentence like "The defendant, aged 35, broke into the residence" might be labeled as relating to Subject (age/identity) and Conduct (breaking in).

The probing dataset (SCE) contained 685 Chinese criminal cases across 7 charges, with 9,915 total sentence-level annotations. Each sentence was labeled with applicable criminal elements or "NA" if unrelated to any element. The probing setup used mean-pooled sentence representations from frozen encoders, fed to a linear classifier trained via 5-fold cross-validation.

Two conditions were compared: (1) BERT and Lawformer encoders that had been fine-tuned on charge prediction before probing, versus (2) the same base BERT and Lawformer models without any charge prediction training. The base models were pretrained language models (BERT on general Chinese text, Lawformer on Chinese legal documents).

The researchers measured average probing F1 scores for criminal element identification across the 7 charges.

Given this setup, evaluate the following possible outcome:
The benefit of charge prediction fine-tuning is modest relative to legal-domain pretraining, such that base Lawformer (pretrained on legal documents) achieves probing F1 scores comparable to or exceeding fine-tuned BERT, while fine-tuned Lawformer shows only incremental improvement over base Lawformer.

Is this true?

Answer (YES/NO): NO